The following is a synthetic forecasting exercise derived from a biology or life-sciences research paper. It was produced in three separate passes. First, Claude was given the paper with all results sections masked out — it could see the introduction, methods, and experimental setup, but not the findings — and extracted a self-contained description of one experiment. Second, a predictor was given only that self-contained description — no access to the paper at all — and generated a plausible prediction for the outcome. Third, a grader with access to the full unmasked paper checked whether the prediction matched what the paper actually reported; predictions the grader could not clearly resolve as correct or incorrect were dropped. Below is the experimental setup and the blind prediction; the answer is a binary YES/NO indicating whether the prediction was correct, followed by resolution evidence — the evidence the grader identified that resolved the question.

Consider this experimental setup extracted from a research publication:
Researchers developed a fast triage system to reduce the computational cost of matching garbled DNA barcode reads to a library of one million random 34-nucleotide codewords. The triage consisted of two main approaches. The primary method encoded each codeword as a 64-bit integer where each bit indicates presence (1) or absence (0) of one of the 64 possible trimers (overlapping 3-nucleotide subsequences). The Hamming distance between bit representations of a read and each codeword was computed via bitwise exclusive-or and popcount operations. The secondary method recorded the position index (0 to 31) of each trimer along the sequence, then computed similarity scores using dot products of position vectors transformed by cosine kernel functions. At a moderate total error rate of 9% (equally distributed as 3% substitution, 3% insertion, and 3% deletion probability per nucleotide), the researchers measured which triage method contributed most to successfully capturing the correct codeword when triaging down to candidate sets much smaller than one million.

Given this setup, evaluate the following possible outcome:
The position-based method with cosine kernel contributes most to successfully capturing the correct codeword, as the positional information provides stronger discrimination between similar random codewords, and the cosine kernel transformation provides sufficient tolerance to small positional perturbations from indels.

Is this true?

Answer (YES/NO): NO